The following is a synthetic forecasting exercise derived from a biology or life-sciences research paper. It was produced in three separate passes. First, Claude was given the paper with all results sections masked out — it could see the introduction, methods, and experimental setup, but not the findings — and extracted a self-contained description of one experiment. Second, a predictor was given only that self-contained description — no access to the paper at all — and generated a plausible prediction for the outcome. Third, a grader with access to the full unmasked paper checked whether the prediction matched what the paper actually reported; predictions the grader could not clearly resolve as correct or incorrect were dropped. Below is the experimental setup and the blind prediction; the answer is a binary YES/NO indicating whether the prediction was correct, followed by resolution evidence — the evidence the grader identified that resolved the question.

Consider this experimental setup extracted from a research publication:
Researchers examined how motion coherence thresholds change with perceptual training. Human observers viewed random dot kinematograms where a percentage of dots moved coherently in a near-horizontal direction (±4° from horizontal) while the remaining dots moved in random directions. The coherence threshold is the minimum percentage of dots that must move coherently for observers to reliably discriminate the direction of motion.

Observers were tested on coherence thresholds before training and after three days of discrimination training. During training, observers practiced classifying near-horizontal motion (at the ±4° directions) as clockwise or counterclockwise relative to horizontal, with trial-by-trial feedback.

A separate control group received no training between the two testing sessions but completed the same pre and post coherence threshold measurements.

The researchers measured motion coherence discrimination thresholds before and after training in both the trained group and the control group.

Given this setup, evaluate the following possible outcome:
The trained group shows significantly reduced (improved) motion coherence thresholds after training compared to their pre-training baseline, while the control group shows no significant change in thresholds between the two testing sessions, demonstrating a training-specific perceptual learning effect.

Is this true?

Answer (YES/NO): YES